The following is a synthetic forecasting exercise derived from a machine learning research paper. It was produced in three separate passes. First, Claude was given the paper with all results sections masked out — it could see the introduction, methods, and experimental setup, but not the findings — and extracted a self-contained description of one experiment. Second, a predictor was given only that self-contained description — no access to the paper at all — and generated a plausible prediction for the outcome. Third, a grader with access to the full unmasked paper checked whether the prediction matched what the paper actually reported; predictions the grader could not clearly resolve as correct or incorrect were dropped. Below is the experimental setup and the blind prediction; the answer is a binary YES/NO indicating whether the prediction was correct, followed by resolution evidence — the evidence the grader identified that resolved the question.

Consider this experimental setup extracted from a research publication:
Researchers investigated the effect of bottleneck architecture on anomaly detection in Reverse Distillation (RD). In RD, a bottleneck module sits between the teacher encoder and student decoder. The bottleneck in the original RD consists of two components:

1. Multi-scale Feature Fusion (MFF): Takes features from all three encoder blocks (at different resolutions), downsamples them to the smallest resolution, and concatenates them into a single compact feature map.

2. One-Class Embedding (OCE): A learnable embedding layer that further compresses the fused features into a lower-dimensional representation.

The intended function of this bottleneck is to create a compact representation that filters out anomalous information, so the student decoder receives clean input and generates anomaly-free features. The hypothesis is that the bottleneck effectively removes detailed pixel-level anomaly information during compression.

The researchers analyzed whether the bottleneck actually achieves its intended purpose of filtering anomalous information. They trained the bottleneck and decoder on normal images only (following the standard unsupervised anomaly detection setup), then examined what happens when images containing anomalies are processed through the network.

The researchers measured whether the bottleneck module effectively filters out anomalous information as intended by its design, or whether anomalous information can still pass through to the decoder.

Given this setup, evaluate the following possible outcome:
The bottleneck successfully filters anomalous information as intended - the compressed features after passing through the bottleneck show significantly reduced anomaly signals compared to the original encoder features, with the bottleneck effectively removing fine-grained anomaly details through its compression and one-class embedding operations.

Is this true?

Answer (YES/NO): NO